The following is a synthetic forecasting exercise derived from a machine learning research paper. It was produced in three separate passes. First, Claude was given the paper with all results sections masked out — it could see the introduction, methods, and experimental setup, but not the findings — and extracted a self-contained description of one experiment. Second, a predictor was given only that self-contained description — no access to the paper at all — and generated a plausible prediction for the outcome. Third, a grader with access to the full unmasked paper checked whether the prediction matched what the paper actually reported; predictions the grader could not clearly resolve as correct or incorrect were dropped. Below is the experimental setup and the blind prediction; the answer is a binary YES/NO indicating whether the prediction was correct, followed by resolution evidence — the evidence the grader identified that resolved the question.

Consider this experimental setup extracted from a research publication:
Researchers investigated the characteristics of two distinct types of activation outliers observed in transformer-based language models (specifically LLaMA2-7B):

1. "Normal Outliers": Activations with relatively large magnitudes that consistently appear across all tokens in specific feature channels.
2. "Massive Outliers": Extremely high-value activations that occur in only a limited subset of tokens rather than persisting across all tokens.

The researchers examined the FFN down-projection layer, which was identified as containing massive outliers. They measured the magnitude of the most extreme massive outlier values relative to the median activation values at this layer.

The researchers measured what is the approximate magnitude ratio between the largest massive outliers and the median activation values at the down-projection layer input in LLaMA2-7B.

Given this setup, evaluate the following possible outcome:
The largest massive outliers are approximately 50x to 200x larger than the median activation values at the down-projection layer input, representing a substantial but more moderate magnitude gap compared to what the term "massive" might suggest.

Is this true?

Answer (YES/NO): NO